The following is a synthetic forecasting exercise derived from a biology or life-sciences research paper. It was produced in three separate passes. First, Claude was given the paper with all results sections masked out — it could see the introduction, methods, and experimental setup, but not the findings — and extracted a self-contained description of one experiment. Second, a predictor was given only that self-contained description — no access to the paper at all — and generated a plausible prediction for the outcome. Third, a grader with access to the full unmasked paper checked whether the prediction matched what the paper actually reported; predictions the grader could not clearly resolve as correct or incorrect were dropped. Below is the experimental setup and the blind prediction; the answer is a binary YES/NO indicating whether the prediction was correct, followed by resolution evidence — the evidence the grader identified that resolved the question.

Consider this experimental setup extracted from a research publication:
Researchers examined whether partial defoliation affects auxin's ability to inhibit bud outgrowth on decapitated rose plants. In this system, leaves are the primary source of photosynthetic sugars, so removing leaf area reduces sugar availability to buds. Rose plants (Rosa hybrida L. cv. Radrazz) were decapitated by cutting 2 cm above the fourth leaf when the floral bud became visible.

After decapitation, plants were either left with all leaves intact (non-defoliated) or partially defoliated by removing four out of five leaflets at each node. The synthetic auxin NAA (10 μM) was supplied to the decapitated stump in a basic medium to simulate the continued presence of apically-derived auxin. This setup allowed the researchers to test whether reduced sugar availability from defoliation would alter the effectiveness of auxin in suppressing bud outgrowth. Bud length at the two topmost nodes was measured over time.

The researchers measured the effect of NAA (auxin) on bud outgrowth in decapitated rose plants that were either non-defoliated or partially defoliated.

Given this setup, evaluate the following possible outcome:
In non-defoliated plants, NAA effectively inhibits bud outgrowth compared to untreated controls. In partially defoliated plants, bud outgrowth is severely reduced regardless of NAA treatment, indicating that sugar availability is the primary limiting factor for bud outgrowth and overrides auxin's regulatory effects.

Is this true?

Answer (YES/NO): NO